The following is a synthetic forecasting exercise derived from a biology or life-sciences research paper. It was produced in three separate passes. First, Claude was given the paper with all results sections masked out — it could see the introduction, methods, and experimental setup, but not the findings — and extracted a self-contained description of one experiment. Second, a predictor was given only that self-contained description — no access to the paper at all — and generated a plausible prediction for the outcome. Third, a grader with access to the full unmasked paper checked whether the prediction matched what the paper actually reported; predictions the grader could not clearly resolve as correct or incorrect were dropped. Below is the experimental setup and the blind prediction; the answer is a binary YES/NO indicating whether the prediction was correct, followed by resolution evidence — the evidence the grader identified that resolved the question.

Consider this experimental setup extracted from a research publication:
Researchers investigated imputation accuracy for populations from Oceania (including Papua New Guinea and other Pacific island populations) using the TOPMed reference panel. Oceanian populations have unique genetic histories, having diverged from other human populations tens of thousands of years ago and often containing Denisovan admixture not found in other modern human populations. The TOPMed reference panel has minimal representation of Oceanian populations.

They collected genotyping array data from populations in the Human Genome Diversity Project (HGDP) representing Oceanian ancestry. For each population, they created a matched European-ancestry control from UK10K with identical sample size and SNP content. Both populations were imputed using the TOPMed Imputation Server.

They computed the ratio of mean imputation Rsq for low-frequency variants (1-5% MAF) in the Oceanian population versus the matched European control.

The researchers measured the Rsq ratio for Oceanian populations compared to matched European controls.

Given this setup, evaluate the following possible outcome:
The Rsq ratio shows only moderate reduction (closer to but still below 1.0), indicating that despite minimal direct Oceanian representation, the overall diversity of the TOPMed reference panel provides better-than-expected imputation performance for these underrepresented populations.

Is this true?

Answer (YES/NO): NO